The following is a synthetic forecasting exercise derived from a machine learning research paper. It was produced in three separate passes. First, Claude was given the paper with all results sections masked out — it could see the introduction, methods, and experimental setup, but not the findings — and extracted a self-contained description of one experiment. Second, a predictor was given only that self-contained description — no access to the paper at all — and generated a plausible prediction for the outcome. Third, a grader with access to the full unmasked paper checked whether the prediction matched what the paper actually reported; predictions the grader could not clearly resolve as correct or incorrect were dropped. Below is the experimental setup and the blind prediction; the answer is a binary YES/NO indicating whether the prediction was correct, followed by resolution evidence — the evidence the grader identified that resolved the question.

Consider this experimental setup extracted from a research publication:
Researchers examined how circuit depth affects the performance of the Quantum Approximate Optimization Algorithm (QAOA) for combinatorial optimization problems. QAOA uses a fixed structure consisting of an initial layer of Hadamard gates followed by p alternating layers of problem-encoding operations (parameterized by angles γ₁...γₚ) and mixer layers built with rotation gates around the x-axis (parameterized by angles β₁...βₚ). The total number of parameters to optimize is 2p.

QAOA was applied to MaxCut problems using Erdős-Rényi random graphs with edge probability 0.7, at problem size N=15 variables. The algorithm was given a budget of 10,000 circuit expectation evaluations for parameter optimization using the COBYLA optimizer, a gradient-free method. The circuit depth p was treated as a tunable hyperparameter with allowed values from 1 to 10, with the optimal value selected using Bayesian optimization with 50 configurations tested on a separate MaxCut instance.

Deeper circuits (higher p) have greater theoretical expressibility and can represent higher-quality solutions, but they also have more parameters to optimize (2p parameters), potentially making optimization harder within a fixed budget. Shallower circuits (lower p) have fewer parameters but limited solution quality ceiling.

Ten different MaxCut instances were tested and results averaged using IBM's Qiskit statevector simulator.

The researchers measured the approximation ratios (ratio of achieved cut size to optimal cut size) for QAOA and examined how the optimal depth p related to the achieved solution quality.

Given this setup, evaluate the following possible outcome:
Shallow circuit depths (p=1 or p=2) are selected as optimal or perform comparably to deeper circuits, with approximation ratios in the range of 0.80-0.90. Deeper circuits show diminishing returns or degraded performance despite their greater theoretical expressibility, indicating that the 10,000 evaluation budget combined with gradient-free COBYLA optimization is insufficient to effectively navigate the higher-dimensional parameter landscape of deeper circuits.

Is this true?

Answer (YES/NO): NO